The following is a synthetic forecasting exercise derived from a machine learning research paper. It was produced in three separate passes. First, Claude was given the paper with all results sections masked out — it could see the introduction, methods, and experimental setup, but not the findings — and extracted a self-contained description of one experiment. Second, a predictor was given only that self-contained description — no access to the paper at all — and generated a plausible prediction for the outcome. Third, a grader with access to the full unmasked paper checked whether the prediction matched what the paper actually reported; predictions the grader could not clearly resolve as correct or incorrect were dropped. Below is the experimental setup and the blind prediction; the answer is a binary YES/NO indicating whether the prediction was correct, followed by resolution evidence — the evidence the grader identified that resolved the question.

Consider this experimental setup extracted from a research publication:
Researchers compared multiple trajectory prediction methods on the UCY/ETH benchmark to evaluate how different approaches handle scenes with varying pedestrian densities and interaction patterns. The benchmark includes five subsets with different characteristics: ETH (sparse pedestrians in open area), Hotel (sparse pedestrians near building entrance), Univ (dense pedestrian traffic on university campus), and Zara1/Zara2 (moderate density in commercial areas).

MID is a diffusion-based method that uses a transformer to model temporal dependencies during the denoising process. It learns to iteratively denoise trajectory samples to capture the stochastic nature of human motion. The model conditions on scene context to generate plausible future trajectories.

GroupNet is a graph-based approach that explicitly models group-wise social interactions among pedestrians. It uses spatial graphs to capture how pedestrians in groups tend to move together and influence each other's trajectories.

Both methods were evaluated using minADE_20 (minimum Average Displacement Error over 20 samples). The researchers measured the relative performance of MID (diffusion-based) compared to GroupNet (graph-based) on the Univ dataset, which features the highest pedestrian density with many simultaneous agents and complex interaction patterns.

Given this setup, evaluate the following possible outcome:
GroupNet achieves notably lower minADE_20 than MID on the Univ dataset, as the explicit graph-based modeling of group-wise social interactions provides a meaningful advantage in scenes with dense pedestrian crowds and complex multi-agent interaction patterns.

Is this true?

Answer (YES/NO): YES